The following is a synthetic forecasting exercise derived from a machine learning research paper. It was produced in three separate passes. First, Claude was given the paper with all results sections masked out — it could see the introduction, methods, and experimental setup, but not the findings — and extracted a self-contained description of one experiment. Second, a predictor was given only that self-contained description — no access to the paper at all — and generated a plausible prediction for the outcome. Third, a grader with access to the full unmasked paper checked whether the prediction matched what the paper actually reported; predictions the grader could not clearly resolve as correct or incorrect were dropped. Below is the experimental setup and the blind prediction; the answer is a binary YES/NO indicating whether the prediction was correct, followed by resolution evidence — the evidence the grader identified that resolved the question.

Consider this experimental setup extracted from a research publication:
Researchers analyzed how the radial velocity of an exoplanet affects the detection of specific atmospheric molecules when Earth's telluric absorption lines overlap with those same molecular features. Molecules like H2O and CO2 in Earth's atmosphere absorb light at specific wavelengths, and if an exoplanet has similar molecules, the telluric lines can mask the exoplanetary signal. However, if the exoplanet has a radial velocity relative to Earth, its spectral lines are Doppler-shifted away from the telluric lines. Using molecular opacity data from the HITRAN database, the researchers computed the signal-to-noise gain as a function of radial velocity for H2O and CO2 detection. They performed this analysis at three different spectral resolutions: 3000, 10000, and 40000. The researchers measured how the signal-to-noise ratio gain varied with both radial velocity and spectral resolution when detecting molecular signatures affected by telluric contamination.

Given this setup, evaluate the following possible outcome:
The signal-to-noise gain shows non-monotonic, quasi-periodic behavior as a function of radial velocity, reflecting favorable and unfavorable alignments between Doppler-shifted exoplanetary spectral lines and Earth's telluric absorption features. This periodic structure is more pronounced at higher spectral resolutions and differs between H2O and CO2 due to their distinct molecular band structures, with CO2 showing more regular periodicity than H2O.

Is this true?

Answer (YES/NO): NO